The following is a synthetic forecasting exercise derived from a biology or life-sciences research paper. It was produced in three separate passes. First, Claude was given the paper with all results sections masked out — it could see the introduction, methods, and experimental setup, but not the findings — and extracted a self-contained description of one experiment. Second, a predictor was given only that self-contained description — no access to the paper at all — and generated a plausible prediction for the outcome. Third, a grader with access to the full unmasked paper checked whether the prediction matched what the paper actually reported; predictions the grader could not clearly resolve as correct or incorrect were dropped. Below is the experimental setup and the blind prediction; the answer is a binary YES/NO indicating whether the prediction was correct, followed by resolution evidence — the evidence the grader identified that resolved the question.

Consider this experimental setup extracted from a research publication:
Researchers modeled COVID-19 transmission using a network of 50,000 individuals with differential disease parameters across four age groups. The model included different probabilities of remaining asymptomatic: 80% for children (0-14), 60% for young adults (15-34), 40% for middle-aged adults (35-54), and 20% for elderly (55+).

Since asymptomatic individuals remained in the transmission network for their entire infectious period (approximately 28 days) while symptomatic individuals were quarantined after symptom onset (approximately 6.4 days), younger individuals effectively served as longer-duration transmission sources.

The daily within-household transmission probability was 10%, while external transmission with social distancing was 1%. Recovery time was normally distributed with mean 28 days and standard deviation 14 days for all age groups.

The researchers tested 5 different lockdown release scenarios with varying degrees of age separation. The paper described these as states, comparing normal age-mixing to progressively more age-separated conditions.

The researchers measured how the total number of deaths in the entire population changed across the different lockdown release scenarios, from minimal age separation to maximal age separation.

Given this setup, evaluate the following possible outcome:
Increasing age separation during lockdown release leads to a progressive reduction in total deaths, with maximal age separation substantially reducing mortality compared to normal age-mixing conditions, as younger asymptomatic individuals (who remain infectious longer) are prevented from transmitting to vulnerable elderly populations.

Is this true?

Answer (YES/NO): YES